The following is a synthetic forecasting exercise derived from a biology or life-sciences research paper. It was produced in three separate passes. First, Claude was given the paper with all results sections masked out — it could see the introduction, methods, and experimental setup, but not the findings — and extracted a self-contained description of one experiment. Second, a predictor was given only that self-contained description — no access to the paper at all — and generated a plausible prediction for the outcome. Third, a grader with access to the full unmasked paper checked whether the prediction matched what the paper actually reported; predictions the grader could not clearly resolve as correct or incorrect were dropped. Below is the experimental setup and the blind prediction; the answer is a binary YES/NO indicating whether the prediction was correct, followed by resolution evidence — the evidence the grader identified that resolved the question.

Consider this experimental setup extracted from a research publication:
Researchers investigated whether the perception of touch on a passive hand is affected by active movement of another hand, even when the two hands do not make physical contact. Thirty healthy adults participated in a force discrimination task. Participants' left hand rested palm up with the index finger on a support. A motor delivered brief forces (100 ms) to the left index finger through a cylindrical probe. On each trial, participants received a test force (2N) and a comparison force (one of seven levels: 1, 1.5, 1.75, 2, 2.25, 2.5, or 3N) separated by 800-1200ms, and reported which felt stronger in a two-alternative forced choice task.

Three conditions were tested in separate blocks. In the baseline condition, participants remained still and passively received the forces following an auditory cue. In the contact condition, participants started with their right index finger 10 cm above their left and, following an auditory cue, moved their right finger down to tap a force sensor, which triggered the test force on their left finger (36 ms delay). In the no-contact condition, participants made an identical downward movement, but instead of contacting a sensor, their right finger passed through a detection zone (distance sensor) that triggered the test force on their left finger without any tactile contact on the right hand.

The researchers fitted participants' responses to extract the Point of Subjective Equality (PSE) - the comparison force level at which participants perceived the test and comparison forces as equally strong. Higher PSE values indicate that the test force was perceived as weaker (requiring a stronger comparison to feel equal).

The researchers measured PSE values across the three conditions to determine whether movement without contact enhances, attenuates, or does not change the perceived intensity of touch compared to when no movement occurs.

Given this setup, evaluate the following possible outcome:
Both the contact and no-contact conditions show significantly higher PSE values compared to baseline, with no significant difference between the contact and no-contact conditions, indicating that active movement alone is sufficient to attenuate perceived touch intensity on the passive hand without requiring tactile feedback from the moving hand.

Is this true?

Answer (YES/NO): NO